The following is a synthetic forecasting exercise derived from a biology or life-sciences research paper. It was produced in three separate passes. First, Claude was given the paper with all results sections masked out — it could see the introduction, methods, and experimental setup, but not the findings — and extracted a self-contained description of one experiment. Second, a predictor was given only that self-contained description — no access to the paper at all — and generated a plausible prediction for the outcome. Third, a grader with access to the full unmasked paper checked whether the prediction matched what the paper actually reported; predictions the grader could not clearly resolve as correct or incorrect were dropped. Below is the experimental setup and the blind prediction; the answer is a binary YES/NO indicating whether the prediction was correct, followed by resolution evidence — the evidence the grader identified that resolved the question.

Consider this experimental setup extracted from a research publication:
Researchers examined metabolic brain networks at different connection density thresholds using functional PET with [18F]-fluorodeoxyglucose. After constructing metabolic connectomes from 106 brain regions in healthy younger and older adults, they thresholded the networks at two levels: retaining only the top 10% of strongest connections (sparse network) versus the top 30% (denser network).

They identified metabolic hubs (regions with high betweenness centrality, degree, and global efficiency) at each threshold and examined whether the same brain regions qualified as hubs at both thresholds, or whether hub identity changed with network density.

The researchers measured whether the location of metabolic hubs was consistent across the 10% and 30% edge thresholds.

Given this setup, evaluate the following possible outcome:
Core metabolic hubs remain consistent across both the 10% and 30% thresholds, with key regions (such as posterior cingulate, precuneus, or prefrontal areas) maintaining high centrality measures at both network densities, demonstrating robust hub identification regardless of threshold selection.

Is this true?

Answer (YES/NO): YES